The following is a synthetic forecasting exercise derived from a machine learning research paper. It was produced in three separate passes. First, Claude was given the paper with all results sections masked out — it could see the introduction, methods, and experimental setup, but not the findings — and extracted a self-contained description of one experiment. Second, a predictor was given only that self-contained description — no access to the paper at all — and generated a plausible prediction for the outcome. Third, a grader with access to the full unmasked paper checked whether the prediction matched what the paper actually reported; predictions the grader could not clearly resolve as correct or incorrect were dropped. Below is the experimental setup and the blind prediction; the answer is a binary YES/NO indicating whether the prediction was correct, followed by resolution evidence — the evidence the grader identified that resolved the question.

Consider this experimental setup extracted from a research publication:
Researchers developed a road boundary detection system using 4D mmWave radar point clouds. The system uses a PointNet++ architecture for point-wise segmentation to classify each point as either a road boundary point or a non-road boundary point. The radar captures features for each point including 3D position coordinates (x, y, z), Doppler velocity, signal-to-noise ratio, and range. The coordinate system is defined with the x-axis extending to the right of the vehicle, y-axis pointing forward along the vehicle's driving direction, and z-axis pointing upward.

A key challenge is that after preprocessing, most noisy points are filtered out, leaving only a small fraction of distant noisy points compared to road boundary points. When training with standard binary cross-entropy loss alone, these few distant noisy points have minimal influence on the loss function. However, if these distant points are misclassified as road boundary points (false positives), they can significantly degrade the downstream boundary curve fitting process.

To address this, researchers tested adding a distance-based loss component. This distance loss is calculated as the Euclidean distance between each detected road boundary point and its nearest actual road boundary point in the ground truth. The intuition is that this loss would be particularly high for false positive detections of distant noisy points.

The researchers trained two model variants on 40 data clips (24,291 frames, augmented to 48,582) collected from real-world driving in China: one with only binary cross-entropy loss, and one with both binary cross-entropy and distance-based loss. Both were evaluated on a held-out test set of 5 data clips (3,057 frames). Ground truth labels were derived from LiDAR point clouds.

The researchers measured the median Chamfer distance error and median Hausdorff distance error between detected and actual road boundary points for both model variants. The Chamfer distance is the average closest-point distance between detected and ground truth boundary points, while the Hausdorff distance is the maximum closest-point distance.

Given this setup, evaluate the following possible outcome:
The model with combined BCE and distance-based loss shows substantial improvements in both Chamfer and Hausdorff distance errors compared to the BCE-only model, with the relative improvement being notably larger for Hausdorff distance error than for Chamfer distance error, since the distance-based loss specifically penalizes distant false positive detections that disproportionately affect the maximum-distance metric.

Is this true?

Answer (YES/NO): NO